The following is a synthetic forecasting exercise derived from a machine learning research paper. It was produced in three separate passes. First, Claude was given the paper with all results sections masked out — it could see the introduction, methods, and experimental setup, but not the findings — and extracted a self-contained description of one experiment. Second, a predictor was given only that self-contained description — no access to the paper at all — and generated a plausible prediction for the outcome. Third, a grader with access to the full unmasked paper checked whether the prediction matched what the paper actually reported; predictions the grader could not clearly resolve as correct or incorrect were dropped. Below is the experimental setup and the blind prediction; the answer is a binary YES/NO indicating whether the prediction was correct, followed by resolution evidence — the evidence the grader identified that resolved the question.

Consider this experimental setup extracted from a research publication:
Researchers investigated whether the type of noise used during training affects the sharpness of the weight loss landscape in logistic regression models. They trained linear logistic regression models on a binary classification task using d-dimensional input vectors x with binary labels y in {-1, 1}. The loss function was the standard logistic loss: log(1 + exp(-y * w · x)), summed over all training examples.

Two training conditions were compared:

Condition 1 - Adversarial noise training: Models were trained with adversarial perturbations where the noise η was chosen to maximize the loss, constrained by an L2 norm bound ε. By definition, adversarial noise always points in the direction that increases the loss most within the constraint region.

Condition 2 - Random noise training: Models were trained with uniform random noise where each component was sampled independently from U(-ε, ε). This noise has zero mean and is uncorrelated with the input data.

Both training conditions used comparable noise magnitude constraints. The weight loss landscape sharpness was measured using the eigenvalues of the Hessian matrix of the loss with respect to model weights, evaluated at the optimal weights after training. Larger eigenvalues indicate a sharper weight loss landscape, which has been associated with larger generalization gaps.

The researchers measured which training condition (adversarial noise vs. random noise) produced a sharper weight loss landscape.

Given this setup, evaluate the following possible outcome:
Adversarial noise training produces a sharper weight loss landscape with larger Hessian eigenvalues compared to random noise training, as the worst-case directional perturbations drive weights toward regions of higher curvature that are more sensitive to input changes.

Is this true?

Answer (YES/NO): YES